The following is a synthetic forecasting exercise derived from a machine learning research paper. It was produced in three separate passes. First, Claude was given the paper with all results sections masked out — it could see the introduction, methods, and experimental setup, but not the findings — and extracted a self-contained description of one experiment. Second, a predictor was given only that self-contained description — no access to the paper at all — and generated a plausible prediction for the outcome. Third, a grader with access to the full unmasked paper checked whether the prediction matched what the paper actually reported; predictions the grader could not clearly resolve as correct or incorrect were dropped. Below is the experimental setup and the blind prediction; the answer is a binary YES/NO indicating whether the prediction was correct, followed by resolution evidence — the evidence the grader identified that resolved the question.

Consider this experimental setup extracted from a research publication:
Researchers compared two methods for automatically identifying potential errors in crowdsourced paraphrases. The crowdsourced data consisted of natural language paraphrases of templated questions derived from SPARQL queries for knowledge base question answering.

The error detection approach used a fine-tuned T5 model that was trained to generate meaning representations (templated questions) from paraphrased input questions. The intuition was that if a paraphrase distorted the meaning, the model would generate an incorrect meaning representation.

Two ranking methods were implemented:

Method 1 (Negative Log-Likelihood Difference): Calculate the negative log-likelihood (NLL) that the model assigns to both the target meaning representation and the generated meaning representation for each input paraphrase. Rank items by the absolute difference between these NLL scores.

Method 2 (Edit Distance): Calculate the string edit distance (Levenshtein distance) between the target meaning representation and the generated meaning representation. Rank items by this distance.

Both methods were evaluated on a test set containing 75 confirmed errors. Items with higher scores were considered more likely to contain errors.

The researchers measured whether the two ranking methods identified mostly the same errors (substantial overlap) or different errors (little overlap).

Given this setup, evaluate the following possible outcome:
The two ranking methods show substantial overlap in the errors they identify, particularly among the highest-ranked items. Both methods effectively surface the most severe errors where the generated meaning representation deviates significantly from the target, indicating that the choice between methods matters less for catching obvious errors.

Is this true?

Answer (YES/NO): NO